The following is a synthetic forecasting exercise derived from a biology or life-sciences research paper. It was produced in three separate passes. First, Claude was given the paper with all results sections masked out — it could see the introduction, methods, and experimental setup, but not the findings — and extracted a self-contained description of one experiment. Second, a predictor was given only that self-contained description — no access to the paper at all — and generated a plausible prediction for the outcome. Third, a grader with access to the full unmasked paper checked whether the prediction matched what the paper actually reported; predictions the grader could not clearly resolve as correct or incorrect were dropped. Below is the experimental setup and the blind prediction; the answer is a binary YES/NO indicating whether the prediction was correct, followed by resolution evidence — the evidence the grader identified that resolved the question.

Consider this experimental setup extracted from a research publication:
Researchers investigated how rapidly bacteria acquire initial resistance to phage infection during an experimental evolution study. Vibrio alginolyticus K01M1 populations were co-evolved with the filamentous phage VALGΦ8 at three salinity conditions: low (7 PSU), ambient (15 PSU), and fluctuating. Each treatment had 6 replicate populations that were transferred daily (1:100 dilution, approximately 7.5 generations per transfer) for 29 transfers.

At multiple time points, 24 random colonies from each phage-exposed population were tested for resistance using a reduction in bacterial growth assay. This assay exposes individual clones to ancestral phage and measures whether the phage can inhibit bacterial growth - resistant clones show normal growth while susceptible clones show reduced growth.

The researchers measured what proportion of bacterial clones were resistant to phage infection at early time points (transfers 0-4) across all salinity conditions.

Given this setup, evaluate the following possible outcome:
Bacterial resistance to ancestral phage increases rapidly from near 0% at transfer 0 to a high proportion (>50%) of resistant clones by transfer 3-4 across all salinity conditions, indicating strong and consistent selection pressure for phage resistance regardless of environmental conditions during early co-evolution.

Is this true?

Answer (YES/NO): NO